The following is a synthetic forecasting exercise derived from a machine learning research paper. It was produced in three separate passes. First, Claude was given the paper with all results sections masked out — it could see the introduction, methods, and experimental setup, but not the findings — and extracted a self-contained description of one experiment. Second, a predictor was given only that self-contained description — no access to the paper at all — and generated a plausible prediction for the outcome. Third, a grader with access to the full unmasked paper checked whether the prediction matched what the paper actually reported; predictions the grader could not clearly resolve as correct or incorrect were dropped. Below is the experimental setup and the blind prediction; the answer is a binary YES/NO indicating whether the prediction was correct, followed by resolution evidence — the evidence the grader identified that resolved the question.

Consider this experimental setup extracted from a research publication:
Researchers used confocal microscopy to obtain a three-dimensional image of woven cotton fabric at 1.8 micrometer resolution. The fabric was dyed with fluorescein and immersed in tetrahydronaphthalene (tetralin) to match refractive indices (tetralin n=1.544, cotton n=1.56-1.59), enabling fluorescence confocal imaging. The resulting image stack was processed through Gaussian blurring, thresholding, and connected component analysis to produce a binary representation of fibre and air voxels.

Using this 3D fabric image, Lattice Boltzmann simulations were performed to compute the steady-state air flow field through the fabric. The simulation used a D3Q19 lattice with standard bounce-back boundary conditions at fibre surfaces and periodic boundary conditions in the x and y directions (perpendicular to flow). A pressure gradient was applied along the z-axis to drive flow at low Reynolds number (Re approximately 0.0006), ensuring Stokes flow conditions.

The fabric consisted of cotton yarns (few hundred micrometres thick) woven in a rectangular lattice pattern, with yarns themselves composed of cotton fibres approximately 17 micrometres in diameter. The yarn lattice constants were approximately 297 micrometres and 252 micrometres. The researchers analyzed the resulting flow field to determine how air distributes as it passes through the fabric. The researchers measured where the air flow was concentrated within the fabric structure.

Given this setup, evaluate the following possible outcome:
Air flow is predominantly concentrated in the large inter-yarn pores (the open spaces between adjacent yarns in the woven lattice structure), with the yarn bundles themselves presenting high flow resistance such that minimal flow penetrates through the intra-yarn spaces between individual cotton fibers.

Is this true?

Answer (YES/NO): YES